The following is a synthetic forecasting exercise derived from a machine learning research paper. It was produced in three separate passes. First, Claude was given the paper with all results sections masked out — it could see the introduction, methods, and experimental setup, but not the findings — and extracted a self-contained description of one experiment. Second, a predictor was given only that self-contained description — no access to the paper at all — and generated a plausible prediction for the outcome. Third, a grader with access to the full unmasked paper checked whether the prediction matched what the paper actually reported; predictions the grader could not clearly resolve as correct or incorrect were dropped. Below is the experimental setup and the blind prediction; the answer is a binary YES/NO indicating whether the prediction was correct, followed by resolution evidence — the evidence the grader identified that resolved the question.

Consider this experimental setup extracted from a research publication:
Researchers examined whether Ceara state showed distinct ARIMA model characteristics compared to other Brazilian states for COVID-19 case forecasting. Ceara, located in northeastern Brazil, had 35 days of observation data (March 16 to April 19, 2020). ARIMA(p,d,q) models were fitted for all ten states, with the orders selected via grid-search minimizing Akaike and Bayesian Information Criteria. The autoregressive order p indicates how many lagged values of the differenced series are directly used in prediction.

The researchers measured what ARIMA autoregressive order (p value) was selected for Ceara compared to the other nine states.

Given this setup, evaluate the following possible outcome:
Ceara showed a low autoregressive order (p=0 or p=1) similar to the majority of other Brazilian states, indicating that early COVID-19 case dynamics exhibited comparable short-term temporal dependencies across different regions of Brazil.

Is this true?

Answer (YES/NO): NO